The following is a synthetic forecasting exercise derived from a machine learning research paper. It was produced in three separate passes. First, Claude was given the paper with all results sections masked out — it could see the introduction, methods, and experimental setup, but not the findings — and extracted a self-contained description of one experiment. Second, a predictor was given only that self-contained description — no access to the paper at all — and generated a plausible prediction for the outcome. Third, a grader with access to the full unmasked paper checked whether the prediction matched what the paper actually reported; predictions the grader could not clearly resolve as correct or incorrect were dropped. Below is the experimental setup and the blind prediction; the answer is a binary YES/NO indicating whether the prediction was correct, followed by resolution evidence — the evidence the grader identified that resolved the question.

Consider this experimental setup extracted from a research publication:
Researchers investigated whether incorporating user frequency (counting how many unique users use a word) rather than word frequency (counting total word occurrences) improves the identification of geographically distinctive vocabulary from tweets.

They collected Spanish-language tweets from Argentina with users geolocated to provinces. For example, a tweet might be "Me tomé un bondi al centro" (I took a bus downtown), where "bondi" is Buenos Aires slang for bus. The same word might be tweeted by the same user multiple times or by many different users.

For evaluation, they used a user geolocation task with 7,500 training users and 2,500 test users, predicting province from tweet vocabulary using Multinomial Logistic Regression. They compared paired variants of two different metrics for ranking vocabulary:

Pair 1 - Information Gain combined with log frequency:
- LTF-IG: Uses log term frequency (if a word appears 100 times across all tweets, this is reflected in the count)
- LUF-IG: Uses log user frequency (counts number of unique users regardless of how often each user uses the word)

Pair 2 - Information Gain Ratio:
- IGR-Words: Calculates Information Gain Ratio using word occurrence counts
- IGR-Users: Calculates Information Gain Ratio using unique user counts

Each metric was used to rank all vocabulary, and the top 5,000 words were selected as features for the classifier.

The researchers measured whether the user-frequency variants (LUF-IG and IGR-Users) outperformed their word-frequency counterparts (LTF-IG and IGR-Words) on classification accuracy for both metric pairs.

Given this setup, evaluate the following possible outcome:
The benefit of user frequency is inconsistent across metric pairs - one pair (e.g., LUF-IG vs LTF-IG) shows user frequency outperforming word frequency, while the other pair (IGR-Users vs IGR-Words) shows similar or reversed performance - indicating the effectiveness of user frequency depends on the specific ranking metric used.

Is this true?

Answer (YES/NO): NO